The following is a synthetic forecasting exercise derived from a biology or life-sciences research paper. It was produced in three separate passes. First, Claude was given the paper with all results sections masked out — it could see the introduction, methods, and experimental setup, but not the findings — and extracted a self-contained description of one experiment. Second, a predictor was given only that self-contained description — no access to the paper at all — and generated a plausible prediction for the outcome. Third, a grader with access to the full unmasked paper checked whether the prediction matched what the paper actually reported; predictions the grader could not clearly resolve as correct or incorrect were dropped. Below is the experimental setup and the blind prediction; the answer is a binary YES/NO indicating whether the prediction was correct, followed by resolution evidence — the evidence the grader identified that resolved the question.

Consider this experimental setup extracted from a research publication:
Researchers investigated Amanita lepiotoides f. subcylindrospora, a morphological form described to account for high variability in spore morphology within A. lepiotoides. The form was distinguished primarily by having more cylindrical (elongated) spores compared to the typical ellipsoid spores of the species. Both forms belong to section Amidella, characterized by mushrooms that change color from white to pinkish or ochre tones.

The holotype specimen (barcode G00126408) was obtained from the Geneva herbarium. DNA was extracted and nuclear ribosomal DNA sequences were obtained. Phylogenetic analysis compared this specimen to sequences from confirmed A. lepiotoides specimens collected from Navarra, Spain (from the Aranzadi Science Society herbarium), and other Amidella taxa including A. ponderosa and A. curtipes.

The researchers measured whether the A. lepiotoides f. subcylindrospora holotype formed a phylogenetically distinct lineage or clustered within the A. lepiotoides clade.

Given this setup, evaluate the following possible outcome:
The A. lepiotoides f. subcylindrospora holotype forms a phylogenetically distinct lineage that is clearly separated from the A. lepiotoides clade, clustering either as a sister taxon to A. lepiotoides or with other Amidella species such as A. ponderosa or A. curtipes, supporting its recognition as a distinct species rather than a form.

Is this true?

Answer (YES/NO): NO